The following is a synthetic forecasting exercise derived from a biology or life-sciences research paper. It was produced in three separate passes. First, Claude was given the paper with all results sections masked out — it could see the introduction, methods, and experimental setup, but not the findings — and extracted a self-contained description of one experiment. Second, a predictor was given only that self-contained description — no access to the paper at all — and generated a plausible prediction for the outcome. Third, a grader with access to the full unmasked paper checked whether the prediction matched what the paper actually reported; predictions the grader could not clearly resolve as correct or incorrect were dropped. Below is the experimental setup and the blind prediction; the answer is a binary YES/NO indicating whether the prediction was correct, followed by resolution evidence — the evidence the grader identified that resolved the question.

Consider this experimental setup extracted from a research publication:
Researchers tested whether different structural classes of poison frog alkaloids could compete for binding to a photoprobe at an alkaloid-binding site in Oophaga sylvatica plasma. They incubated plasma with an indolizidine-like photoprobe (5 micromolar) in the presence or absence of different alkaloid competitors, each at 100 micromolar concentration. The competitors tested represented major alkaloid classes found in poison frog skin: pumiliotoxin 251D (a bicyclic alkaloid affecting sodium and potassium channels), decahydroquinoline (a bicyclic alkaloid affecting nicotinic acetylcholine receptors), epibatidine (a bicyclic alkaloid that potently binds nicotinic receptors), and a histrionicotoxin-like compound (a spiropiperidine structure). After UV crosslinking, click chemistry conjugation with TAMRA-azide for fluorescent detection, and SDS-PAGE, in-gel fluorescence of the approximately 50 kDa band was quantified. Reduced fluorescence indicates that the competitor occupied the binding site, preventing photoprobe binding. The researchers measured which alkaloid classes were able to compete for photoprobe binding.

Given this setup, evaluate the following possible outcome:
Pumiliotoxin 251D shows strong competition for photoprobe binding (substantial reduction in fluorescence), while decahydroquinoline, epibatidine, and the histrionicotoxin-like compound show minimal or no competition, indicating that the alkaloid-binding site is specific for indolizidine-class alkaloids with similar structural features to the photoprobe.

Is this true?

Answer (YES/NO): NO